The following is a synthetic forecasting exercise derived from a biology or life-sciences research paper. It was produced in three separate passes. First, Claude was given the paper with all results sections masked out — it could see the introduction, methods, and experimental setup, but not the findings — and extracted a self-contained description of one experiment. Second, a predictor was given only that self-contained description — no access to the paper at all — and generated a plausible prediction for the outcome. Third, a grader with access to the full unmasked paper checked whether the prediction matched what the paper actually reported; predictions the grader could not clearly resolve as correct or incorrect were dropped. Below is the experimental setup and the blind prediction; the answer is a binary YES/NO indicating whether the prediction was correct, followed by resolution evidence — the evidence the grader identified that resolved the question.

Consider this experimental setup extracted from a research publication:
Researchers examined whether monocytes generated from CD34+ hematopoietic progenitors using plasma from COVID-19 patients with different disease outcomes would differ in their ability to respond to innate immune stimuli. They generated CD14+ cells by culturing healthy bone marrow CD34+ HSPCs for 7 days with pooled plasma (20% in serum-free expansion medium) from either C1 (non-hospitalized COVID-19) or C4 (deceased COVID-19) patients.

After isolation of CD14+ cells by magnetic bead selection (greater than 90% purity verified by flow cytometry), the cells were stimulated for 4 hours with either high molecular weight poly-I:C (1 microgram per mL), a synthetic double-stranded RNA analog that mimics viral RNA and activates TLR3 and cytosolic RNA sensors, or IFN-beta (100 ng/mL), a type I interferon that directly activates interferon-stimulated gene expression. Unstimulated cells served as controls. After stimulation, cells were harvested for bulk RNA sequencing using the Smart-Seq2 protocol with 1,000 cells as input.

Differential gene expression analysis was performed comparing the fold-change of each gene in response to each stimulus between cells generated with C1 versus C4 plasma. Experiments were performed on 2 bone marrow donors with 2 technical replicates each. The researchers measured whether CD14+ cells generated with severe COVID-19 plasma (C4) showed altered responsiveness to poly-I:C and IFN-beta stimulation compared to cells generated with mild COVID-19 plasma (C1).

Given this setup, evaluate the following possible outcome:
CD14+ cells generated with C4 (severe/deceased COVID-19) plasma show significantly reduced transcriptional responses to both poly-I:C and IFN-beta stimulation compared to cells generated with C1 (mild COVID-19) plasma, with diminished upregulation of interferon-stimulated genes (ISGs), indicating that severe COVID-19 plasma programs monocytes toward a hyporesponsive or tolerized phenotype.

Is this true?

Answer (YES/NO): NO